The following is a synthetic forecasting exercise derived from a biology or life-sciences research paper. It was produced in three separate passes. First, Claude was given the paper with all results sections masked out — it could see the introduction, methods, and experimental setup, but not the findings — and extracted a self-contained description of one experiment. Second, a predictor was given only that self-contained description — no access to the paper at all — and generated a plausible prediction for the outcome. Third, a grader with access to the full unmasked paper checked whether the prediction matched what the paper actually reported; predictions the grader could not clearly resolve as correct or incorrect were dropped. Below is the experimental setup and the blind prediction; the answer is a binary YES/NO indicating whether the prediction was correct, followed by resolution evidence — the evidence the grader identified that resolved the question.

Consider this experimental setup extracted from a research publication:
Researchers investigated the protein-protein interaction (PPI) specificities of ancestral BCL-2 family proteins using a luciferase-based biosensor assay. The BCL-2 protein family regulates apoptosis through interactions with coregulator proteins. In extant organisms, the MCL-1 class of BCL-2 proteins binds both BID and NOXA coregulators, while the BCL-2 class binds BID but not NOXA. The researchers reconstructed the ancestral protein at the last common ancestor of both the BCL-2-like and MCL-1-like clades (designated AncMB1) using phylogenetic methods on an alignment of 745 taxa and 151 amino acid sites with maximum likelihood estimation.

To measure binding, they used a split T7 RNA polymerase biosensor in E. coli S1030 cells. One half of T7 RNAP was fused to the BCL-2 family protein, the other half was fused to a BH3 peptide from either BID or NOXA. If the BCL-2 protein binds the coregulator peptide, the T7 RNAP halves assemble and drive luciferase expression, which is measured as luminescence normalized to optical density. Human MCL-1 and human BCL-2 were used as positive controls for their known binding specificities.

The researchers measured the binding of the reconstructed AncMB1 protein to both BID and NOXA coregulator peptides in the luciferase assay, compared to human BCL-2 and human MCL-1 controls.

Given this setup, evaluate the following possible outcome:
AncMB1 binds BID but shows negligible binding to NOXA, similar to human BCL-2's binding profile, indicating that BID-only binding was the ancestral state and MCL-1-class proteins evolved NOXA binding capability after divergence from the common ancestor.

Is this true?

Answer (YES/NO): NO